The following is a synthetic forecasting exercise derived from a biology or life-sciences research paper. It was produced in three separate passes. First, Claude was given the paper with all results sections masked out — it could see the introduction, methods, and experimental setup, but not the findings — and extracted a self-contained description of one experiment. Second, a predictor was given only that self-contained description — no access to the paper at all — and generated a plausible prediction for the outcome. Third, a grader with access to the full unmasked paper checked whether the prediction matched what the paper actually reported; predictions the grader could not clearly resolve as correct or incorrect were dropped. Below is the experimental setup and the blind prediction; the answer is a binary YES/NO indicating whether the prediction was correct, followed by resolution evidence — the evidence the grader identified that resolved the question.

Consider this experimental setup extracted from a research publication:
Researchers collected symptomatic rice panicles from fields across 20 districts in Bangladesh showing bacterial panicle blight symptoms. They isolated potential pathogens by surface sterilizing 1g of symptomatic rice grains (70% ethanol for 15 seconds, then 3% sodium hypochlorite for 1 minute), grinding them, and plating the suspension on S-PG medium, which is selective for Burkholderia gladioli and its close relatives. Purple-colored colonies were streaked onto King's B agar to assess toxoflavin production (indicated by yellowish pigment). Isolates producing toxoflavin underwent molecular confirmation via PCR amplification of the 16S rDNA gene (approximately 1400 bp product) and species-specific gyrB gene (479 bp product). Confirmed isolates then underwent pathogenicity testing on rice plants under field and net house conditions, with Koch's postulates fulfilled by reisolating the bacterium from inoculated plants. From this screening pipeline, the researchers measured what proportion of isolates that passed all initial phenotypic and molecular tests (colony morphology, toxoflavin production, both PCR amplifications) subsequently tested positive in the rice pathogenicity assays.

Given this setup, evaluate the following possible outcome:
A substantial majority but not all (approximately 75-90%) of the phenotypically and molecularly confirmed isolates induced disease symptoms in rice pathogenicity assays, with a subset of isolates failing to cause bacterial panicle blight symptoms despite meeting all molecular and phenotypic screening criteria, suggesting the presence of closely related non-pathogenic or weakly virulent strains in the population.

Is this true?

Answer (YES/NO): NO